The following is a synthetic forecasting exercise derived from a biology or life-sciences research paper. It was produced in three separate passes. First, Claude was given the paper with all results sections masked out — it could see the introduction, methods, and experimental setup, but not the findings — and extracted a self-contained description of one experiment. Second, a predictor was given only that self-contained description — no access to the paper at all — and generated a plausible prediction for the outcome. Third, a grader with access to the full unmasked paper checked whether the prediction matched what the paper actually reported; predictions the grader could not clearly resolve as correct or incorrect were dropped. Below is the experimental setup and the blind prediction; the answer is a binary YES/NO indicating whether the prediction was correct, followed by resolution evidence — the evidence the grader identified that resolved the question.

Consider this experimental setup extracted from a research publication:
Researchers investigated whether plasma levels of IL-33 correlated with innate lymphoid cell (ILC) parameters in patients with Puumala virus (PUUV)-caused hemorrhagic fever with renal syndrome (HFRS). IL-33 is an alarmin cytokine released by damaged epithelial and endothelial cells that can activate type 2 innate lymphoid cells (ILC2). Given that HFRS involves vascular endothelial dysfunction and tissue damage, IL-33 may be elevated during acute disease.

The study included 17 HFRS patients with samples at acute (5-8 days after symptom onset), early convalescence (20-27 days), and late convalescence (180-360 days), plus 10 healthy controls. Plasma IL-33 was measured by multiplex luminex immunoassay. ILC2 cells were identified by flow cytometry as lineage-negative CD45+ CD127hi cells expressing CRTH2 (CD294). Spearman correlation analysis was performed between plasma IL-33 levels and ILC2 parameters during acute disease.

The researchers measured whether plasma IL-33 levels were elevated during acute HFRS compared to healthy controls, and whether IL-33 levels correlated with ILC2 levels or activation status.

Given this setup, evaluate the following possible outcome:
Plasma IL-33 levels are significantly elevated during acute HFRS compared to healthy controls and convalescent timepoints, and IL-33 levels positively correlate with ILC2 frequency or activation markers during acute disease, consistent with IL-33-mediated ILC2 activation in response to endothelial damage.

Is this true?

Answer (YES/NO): NO